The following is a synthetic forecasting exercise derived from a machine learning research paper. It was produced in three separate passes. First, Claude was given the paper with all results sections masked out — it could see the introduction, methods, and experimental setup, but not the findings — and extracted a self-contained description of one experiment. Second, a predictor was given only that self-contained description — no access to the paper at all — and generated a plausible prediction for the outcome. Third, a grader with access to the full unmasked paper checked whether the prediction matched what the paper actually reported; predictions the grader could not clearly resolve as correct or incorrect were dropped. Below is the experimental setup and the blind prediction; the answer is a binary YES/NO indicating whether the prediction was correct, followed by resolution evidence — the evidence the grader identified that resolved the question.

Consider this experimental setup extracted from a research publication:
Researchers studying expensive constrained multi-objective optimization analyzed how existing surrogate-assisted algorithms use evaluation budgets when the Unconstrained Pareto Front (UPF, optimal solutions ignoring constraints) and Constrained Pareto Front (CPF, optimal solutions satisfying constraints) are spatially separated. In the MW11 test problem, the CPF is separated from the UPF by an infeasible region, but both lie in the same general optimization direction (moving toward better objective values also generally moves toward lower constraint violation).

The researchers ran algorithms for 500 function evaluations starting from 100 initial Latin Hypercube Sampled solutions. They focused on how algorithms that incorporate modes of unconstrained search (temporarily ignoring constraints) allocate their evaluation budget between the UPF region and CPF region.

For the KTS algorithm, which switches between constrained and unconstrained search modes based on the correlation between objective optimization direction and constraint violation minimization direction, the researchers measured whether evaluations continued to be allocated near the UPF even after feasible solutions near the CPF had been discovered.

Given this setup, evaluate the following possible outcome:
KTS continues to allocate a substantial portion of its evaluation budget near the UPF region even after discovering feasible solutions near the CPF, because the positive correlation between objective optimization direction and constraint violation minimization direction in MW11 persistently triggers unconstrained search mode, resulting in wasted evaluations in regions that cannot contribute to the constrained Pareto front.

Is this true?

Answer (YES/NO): YES